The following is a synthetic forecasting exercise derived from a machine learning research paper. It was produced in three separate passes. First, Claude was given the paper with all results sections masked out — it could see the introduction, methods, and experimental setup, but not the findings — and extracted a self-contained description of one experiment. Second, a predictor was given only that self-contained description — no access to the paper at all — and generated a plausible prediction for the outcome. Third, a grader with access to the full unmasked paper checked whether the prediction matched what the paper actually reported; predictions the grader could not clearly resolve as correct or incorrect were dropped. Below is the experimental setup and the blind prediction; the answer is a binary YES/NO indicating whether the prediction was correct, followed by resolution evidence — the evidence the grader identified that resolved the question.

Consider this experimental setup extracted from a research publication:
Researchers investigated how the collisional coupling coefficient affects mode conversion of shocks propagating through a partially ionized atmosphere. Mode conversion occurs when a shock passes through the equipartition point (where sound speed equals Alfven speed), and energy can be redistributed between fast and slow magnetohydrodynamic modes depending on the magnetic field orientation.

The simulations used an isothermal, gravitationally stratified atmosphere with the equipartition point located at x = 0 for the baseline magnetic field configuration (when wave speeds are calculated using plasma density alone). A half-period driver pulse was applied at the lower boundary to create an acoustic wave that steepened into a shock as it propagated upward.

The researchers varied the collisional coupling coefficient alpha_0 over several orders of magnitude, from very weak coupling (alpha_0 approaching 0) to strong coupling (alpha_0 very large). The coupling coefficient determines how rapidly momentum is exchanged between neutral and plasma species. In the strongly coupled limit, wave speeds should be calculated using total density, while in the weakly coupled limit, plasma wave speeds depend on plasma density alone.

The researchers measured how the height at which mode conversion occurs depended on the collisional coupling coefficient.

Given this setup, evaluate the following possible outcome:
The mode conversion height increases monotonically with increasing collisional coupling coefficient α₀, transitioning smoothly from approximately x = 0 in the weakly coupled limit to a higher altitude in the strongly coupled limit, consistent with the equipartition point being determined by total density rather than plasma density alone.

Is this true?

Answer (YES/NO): YES